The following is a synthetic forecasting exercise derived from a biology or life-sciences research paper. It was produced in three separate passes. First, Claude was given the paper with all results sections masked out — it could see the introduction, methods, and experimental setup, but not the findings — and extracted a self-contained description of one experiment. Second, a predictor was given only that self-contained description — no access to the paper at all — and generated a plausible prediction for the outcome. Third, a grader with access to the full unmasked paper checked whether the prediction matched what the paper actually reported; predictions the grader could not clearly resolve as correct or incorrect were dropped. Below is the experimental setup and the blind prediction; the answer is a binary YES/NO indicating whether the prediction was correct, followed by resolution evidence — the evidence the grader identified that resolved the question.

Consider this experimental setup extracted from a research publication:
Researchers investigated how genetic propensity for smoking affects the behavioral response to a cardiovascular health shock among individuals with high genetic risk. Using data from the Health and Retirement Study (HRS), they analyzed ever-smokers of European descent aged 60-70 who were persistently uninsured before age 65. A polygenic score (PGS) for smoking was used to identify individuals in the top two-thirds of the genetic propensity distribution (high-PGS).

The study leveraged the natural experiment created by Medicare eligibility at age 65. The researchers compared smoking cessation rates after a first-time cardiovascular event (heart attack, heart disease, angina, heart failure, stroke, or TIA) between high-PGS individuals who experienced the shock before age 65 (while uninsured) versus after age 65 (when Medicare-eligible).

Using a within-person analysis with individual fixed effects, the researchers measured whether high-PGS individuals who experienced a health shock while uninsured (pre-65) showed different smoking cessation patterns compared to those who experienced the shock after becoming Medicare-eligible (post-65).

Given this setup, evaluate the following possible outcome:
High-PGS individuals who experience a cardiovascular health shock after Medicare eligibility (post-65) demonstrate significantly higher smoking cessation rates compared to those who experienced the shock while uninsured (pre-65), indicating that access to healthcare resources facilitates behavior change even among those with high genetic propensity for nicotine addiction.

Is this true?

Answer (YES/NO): NO